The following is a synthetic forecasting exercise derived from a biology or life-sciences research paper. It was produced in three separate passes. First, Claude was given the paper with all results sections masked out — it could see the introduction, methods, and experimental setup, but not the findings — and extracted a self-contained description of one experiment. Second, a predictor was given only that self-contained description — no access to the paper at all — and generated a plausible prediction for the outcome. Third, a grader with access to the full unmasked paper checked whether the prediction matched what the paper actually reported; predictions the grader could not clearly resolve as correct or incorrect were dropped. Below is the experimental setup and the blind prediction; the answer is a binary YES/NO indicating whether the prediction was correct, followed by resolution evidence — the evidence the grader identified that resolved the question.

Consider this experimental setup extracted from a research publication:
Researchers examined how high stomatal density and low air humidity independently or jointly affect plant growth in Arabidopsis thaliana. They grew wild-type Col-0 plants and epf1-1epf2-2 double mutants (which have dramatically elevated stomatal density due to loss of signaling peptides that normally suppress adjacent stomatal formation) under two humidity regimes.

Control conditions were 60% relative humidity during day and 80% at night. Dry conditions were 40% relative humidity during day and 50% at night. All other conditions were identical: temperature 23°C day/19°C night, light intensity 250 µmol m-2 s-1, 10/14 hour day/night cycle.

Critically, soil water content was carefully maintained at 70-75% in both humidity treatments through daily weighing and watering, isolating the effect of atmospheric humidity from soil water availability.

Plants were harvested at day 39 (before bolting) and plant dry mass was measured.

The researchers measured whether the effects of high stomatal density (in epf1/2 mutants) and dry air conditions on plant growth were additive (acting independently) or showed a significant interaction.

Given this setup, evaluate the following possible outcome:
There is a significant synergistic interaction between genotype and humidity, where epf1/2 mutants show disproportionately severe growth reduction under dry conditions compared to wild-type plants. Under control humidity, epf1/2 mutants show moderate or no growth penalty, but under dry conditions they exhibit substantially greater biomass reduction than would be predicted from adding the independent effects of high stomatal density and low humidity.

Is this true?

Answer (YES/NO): NO